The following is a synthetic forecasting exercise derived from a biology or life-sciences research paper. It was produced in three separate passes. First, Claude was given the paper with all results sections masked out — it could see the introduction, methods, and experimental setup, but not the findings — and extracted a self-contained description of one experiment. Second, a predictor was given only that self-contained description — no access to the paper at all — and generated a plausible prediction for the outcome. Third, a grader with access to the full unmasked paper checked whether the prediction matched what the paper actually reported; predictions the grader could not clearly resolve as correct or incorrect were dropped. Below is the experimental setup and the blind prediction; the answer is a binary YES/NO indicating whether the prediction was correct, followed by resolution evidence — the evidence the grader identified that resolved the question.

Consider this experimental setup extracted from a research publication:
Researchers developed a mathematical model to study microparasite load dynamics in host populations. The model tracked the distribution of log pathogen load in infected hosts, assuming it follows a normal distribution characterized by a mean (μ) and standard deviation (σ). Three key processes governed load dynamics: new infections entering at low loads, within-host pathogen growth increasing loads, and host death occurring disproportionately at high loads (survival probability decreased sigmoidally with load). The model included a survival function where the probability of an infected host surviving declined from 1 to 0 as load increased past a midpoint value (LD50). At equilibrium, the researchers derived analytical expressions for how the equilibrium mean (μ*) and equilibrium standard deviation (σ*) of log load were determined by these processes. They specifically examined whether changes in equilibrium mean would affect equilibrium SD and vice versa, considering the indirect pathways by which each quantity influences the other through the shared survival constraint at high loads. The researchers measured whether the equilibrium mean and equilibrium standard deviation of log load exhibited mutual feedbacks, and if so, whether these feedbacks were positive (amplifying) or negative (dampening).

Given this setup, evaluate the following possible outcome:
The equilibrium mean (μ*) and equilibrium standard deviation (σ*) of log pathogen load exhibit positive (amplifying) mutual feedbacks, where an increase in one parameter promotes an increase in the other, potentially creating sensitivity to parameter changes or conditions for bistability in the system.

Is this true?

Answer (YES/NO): NO